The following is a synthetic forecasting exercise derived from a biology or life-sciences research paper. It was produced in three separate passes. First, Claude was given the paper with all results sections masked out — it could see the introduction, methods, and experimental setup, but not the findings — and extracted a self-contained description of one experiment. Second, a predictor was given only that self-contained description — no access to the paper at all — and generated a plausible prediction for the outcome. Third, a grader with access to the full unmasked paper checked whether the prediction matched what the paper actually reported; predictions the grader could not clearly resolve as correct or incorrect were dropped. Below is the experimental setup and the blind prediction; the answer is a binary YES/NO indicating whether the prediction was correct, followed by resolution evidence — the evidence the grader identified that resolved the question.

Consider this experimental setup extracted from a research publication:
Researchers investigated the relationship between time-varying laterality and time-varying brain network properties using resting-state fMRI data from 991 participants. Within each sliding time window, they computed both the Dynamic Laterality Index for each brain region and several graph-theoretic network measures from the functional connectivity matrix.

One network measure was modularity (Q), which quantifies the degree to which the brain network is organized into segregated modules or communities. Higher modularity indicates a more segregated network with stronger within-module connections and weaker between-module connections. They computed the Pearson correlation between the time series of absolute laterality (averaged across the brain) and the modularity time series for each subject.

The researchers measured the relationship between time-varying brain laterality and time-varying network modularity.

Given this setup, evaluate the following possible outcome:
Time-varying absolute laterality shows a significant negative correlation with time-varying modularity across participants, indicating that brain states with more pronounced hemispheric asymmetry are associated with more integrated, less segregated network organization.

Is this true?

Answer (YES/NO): NO